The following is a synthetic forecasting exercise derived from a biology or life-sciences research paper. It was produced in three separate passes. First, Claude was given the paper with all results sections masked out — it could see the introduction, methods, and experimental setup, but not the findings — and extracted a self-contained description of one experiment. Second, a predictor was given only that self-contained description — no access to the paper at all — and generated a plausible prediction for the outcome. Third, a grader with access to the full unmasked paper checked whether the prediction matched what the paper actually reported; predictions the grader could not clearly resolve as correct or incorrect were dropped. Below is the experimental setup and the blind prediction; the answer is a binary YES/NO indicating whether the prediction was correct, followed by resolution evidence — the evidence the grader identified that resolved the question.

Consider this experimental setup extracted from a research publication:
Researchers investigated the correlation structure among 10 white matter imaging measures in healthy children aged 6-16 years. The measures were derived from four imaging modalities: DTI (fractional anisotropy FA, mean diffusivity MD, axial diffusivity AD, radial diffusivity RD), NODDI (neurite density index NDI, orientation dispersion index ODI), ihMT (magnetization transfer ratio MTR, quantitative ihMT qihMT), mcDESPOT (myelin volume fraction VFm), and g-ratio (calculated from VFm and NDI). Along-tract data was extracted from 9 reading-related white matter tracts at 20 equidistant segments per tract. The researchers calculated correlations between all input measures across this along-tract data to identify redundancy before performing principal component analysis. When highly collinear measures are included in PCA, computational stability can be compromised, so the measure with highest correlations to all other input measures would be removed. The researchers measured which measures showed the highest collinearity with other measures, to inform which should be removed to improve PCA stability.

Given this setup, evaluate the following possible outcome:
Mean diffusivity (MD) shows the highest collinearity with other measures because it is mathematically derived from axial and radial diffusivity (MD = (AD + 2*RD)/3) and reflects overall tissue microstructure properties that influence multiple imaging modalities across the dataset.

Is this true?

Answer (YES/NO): NO